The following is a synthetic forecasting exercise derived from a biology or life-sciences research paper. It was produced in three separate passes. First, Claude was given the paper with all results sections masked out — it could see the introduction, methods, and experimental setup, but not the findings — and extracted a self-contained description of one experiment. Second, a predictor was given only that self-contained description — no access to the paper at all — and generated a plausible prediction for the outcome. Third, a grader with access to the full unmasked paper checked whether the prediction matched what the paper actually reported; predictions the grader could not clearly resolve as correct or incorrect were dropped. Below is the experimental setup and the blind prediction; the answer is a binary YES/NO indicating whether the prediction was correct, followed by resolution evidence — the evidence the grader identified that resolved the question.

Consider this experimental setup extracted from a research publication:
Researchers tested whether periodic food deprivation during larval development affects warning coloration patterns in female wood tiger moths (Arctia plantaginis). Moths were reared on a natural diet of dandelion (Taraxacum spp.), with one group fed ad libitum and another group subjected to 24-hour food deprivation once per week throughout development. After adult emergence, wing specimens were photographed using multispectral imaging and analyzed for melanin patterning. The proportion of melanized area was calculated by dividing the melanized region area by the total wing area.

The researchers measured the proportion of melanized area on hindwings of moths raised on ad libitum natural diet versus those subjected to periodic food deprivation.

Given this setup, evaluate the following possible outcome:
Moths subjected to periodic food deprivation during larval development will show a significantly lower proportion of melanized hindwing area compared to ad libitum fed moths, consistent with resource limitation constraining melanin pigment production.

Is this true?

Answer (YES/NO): NO